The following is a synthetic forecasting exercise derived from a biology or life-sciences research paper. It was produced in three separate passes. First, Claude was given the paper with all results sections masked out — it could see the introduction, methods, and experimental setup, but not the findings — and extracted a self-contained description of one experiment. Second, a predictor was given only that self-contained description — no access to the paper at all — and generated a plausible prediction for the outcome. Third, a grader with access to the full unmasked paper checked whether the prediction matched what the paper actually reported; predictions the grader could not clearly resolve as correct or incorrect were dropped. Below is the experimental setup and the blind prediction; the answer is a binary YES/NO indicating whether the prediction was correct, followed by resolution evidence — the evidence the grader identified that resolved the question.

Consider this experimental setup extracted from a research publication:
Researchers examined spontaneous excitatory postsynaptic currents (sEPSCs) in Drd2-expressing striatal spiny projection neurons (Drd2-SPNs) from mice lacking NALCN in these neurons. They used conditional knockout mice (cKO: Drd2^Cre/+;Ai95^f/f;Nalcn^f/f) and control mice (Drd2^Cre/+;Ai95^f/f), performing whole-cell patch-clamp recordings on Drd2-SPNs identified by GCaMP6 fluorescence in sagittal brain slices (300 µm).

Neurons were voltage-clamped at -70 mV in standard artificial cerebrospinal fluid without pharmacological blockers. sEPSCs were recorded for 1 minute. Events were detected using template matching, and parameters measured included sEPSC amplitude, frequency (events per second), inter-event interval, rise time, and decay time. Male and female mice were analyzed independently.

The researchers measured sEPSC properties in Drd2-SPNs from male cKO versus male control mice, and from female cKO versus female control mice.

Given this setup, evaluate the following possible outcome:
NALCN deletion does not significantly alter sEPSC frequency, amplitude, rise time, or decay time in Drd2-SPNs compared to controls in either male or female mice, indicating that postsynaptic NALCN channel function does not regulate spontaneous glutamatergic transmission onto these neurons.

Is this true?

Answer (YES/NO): NO